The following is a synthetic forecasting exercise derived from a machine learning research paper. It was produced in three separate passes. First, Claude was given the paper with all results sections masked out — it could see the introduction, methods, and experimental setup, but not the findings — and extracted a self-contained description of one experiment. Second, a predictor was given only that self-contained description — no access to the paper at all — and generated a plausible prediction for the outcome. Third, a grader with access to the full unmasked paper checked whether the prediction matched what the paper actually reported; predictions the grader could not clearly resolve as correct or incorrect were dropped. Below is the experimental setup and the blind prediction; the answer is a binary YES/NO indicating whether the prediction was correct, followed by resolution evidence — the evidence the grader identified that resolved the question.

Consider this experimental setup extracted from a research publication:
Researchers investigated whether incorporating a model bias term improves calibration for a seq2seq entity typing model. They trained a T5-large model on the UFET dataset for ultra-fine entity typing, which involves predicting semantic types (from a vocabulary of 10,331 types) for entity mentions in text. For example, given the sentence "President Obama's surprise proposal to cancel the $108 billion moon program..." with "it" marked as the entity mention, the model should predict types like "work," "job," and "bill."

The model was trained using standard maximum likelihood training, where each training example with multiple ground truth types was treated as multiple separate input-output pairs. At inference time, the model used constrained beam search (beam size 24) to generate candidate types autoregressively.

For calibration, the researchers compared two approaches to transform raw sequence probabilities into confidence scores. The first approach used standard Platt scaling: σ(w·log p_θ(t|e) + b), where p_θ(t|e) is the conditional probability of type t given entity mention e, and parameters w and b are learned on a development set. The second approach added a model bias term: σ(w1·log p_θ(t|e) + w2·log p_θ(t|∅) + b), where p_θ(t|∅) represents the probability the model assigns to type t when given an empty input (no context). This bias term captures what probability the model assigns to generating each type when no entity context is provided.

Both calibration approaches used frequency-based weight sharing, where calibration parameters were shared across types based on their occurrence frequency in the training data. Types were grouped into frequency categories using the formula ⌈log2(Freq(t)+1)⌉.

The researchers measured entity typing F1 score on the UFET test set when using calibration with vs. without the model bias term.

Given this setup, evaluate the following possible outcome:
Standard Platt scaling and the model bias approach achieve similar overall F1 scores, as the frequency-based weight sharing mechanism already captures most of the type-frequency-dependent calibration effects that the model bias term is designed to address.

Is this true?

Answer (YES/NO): NO